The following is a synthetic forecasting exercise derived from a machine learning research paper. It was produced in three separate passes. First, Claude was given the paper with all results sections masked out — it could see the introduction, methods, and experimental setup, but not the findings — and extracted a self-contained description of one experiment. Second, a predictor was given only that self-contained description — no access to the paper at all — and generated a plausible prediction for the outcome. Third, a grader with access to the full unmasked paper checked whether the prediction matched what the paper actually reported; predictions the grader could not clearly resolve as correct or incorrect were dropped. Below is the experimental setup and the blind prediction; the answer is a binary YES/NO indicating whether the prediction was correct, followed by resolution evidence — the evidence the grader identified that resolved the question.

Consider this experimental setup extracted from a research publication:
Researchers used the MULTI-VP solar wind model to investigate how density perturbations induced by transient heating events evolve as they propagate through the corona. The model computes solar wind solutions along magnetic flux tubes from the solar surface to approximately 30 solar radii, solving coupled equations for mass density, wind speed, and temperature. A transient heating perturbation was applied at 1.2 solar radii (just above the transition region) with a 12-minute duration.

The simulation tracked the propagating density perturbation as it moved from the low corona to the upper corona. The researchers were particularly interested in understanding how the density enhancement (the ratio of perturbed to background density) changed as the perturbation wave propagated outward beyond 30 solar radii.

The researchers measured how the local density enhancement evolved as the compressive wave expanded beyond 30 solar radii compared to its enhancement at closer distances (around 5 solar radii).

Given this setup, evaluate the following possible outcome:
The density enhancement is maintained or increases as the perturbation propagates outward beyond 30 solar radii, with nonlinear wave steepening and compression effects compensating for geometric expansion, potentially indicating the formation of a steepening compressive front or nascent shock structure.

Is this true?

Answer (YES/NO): NO